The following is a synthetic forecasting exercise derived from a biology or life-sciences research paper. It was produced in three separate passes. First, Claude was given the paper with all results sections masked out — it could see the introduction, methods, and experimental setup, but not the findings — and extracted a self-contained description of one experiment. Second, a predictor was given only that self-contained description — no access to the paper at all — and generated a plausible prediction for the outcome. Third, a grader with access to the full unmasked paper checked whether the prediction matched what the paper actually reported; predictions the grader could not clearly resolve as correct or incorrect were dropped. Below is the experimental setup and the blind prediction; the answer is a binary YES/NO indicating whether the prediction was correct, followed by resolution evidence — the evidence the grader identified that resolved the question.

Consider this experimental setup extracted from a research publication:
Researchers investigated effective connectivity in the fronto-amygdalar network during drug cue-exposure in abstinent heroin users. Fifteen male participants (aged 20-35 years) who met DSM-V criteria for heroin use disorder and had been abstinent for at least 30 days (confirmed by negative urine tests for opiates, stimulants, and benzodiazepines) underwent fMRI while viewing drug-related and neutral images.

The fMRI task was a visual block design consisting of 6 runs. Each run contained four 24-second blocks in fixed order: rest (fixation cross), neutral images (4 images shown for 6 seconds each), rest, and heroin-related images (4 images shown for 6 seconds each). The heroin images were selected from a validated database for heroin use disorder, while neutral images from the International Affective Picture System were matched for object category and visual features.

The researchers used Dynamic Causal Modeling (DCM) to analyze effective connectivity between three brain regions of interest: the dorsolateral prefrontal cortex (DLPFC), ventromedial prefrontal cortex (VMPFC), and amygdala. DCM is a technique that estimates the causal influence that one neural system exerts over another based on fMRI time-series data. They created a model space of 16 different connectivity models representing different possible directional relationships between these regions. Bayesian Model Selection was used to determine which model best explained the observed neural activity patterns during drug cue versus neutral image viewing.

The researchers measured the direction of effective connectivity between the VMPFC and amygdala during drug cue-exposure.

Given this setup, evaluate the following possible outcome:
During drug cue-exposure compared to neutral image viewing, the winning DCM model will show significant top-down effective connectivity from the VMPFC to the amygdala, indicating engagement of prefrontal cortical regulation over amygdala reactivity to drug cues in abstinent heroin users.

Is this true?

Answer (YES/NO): YES